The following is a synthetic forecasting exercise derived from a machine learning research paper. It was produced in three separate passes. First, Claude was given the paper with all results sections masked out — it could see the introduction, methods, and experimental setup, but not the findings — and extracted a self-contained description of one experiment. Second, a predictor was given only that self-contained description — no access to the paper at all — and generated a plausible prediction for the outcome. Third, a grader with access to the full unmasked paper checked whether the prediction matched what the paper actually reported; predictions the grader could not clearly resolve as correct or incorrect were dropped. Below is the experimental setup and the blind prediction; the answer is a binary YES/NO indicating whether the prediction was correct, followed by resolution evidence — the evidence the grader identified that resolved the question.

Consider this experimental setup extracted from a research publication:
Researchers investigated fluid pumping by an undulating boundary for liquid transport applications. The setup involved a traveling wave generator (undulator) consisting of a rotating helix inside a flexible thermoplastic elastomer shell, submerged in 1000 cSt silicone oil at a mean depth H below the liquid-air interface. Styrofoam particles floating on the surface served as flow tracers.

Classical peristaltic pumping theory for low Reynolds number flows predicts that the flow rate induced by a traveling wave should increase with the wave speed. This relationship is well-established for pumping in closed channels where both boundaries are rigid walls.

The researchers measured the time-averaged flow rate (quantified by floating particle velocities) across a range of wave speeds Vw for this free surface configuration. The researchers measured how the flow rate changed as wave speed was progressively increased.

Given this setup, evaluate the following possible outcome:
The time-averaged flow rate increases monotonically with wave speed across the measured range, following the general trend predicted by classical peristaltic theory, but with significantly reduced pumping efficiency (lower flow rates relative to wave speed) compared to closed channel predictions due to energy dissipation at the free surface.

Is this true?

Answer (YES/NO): NO